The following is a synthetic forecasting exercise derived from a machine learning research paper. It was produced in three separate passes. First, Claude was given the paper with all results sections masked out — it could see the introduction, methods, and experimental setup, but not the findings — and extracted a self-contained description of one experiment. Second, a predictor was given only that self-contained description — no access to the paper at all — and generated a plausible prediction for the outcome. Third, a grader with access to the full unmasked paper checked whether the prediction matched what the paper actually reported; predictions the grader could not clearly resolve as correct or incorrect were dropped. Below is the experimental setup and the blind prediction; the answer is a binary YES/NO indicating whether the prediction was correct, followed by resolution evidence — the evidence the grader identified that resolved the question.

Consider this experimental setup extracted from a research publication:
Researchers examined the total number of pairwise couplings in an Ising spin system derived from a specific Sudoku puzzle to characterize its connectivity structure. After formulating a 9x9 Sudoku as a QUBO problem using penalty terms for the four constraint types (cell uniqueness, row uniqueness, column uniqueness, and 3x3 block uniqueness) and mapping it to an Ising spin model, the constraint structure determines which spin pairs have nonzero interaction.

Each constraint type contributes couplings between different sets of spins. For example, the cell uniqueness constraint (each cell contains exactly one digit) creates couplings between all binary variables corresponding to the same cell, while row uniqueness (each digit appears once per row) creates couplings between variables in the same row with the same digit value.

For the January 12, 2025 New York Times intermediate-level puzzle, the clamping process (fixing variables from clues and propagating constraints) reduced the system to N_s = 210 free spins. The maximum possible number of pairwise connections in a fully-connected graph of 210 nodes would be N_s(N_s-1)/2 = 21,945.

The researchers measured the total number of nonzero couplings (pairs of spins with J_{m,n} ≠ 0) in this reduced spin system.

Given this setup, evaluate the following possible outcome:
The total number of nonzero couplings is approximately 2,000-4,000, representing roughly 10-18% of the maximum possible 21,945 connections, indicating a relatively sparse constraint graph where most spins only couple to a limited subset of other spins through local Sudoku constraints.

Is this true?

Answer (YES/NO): NO